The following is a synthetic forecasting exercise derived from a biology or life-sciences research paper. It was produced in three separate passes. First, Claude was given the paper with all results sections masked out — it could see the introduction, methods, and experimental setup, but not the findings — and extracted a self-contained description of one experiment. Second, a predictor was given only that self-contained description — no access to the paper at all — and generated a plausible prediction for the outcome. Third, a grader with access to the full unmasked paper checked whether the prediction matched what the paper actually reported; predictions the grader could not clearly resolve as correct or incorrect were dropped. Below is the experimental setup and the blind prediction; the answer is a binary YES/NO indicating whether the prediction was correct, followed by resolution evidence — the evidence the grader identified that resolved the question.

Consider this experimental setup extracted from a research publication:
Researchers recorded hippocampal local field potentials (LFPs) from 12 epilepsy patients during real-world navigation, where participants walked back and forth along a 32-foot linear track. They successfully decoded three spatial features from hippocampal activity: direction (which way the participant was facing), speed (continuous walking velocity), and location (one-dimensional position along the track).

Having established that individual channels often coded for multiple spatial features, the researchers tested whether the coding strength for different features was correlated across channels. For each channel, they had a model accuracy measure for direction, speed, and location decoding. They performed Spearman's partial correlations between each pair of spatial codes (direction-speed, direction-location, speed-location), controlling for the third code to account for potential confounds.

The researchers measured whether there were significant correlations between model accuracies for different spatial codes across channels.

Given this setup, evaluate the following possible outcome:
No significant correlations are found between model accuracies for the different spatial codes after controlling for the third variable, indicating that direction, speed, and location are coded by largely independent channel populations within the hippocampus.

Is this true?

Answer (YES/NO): NO